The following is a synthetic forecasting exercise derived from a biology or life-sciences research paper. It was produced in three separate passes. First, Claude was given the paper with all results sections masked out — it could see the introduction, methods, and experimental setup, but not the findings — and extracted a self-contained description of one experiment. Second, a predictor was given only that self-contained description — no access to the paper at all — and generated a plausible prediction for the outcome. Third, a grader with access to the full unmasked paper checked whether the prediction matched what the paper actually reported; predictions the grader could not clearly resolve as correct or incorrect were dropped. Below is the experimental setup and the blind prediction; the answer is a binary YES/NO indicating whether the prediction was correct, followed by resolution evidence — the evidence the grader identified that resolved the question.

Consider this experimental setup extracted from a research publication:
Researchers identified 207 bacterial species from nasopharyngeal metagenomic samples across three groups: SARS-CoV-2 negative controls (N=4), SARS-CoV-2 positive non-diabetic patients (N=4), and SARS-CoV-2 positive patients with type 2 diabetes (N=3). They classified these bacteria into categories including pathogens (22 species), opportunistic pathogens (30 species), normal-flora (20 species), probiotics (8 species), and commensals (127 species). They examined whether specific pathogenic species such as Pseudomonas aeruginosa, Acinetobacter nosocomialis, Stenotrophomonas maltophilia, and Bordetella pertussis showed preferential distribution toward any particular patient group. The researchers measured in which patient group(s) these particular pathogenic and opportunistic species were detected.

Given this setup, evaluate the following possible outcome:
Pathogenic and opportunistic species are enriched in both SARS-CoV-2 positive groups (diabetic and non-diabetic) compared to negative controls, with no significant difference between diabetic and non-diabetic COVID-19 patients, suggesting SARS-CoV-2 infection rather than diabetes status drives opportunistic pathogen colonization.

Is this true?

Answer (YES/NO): NO